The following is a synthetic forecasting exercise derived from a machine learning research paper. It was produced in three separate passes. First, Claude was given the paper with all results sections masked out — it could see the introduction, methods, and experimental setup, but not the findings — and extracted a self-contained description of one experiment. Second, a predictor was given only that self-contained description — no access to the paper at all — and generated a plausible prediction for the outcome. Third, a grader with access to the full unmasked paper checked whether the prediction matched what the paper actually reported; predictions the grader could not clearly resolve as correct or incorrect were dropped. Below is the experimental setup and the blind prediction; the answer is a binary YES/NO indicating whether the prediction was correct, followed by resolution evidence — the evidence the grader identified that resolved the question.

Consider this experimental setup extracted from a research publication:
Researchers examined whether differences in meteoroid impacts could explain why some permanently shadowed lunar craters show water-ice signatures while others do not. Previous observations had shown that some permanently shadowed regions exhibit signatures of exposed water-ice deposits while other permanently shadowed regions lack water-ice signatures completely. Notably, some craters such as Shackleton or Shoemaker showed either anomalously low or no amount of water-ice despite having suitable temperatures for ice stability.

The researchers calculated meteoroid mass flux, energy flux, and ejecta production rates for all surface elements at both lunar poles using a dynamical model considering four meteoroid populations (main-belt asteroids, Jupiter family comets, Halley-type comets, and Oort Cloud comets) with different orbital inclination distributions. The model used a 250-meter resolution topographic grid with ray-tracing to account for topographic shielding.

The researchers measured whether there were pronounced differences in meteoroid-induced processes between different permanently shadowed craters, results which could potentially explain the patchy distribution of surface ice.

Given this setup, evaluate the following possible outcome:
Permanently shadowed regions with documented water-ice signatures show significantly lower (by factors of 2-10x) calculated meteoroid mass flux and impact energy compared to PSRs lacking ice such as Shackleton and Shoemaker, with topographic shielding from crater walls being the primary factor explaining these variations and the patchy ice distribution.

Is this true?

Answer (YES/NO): NO